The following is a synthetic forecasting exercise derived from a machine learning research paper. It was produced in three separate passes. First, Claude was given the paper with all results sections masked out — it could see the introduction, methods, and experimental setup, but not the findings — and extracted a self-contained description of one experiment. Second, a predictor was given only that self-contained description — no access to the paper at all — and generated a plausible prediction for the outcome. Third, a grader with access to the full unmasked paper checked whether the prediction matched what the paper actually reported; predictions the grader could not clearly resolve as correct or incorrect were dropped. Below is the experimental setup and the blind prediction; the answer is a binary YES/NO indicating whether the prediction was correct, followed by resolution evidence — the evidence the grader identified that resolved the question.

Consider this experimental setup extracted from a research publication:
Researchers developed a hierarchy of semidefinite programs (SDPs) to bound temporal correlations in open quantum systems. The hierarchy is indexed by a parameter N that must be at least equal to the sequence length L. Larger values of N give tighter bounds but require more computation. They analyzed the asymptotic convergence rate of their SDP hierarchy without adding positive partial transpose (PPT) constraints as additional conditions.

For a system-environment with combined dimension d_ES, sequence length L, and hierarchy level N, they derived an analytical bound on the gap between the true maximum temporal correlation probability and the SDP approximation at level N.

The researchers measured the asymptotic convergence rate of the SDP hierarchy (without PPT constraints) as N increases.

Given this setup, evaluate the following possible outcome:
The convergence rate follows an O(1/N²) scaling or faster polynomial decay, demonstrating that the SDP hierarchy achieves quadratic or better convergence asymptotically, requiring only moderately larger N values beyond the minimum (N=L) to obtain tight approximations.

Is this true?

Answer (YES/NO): NO